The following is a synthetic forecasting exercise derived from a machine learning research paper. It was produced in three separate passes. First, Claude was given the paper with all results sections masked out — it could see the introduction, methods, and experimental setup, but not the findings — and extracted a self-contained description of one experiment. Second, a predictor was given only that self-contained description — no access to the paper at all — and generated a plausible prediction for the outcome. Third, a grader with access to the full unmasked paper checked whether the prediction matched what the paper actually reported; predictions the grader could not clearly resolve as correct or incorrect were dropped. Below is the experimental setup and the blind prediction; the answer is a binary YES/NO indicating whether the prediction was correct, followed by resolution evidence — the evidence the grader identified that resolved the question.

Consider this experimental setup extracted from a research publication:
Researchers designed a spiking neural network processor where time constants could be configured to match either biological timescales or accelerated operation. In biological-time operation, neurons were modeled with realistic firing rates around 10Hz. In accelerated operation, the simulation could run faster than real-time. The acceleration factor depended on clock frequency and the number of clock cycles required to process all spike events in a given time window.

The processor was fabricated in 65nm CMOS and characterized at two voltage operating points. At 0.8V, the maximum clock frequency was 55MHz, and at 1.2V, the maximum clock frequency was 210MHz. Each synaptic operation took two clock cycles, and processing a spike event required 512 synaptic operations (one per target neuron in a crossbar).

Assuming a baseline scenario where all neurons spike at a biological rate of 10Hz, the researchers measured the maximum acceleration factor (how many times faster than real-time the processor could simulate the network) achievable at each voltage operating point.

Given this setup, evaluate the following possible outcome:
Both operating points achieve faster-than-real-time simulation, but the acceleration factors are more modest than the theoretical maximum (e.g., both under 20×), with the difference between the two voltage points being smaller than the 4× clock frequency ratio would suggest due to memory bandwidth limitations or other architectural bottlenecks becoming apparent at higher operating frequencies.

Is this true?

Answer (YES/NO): NO